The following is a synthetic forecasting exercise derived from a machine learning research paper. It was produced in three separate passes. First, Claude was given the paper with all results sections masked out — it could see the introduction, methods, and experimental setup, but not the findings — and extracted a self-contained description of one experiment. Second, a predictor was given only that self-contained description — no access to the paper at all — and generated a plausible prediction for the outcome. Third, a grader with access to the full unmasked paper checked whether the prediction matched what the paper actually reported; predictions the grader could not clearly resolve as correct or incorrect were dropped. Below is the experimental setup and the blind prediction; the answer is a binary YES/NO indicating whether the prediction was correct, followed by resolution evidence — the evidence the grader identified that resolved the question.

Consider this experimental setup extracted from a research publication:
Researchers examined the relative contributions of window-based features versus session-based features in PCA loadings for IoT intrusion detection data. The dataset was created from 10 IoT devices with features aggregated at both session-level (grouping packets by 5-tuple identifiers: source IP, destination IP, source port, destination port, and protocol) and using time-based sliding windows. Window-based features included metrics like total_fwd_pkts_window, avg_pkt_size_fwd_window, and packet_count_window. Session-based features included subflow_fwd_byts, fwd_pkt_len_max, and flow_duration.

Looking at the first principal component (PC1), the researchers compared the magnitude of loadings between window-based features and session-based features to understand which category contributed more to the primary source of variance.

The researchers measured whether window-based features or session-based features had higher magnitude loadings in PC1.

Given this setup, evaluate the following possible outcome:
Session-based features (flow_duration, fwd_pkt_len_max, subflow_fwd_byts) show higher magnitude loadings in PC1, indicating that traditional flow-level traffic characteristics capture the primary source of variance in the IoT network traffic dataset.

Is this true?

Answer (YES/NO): YES